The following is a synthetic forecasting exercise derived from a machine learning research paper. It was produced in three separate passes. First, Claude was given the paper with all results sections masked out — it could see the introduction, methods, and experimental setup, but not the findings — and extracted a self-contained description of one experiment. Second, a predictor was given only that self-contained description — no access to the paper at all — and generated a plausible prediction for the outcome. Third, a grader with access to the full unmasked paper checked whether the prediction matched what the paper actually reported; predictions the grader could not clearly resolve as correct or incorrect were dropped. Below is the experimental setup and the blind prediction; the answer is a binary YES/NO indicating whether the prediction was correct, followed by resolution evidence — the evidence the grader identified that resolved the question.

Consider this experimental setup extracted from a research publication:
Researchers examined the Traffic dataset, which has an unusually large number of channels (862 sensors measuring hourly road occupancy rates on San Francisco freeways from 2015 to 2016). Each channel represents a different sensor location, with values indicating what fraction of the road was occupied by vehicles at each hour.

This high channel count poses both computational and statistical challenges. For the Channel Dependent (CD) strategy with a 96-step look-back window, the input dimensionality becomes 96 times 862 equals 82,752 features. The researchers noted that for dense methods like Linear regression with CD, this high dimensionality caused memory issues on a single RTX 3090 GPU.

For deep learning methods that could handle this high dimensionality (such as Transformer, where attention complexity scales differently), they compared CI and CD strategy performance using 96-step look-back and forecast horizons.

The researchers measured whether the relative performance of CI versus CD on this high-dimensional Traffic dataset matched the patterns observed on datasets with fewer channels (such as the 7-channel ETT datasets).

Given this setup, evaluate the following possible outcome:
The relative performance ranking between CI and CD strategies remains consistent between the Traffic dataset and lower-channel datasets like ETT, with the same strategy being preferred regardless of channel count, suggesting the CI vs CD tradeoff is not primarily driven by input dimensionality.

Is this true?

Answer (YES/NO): YES